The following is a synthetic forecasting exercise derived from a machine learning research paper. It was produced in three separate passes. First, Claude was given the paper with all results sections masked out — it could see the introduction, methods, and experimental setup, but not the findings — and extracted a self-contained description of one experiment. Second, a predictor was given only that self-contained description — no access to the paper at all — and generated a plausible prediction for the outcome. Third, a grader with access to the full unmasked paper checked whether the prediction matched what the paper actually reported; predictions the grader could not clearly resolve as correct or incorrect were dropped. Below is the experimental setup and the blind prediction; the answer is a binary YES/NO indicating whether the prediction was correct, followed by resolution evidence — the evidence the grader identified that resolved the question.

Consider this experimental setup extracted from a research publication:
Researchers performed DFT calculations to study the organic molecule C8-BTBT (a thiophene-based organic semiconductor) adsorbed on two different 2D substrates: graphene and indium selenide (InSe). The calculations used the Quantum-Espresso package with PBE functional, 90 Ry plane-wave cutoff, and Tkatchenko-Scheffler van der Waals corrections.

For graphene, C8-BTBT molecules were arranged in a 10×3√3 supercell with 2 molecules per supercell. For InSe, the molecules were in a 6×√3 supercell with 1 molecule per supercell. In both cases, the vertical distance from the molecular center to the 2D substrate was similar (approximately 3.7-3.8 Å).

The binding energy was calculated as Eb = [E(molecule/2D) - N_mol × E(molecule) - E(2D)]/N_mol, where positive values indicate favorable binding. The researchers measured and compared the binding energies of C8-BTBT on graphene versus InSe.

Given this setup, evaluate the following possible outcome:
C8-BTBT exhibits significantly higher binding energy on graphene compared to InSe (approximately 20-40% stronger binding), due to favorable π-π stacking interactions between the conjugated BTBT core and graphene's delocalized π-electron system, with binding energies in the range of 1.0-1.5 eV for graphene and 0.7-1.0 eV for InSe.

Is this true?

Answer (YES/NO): NO